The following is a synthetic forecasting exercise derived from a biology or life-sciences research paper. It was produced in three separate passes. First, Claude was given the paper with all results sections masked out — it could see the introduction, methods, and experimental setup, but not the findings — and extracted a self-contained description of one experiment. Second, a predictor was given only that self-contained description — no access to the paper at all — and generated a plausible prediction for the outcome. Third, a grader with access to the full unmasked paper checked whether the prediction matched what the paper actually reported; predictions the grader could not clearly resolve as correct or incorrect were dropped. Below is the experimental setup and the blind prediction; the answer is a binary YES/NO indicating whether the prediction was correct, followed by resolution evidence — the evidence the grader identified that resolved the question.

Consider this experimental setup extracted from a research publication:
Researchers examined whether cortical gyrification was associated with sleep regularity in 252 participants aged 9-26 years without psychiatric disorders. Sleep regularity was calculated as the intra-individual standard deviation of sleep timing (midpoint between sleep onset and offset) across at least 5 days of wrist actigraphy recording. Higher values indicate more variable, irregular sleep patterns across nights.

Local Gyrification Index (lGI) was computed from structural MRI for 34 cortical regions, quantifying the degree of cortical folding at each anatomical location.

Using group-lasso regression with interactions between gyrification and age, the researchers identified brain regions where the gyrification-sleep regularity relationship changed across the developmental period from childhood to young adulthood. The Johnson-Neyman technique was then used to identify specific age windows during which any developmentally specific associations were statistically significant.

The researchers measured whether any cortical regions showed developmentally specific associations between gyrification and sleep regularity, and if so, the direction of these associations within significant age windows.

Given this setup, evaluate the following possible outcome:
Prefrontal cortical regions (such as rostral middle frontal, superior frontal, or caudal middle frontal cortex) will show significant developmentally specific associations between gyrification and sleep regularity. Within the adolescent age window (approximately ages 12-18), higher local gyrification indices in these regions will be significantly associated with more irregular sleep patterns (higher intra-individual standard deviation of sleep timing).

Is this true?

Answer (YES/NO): NO